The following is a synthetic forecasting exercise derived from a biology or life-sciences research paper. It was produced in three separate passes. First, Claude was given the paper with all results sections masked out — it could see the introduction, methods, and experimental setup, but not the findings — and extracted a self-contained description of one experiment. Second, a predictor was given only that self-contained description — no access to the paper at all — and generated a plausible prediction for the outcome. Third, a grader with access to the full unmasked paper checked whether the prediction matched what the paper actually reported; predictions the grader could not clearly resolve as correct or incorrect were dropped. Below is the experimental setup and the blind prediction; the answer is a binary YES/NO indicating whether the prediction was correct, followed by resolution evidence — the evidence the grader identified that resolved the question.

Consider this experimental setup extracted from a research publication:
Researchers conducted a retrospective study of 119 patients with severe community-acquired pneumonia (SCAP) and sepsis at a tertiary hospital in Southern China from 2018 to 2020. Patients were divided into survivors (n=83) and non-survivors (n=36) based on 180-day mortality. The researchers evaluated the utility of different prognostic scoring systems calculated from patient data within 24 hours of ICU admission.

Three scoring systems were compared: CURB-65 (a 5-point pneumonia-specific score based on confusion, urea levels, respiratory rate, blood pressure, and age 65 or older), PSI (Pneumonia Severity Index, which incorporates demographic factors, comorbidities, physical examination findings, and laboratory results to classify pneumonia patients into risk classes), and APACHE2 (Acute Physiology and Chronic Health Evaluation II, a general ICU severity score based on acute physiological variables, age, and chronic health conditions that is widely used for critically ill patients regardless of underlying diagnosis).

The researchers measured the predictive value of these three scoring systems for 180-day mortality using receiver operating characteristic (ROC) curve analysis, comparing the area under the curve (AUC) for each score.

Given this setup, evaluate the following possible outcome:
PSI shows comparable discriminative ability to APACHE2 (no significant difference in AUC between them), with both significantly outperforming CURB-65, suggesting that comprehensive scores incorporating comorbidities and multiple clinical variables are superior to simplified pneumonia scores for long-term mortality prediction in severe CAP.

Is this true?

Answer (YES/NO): NO